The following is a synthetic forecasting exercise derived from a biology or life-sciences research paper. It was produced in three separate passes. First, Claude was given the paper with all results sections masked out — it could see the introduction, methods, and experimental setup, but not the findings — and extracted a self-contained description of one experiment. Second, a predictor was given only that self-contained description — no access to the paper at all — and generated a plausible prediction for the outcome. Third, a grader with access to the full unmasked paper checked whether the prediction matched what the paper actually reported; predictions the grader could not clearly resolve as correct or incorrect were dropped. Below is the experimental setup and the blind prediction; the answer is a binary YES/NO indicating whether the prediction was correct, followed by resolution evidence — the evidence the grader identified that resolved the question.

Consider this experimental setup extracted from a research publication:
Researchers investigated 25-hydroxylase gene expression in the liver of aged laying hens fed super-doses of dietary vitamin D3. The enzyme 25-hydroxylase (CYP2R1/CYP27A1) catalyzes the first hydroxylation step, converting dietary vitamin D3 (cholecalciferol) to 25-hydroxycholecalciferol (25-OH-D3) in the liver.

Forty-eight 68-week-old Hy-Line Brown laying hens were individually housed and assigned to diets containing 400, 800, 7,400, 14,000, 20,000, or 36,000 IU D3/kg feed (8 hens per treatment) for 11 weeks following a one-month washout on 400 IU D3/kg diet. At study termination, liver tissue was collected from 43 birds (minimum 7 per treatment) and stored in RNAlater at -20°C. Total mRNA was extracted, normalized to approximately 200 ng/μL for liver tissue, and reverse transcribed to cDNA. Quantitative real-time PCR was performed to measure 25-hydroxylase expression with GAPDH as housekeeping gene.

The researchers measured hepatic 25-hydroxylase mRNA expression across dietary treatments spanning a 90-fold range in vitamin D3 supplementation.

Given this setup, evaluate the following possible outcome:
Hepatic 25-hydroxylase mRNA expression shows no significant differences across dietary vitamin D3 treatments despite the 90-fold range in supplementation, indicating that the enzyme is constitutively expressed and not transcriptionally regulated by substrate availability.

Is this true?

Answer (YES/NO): YES